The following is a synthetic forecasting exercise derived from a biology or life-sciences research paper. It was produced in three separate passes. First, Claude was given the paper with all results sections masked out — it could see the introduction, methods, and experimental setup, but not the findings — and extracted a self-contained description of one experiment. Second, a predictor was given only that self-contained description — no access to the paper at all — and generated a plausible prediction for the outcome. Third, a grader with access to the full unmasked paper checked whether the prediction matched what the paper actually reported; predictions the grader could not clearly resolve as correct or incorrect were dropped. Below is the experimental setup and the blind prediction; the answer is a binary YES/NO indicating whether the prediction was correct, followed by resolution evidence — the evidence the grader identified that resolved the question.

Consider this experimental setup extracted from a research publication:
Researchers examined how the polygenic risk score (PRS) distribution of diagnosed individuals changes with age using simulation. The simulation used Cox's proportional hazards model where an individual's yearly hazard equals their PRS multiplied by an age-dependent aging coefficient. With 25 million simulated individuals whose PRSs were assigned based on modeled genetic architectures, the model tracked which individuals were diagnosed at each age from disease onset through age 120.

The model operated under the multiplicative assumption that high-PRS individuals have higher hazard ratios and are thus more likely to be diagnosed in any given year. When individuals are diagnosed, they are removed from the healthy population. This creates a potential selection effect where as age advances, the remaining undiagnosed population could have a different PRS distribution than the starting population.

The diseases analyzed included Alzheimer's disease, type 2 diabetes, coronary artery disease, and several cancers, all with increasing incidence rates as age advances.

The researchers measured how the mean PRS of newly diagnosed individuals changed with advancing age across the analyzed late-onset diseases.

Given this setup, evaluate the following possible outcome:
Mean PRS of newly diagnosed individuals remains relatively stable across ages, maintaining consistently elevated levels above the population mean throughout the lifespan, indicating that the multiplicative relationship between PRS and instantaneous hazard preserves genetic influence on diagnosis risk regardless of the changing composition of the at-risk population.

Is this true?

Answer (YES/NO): NO